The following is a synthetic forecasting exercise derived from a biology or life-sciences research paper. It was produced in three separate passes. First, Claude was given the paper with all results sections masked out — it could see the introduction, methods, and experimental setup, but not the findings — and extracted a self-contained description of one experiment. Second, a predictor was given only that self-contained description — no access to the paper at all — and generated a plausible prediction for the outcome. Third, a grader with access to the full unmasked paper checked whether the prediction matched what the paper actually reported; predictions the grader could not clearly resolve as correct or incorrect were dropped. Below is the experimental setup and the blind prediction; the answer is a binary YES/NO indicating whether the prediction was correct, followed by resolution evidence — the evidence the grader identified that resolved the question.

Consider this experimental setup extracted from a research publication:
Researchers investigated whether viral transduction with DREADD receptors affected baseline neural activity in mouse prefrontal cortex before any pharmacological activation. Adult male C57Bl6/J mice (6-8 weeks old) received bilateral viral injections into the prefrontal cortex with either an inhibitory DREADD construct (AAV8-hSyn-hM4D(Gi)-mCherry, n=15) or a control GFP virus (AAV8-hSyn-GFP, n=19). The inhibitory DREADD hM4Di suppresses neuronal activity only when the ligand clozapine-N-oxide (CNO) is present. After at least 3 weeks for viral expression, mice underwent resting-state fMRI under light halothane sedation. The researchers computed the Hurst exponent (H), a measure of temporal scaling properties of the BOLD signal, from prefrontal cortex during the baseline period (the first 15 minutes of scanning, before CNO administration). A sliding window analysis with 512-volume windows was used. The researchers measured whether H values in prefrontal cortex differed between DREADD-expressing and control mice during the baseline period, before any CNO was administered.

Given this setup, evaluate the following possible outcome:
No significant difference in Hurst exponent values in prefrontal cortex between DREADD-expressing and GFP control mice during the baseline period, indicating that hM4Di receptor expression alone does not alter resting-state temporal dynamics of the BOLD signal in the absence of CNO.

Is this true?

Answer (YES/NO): YES